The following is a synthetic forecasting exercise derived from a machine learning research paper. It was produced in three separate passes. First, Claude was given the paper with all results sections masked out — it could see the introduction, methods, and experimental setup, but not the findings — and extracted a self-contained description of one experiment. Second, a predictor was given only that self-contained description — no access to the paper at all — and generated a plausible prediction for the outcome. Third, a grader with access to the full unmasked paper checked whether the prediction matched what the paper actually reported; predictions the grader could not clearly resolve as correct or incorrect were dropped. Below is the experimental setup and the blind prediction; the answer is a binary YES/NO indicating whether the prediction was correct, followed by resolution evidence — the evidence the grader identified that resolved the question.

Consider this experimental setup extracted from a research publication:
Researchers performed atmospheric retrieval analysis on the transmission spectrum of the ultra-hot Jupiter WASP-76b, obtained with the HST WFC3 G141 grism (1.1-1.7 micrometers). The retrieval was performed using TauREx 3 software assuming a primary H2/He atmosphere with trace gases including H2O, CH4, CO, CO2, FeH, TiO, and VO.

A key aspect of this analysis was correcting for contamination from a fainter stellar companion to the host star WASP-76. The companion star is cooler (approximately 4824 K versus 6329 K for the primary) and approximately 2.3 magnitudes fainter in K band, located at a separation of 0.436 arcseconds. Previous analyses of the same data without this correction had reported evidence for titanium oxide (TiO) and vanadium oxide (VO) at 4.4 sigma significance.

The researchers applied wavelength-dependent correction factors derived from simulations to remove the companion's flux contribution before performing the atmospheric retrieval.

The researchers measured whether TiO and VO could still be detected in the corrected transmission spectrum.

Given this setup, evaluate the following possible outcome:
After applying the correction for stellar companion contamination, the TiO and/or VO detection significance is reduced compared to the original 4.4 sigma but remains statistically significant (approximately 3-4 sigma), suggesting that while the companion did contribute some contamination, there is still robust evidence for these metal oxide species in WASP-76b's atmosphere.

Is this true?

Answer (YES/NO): NO